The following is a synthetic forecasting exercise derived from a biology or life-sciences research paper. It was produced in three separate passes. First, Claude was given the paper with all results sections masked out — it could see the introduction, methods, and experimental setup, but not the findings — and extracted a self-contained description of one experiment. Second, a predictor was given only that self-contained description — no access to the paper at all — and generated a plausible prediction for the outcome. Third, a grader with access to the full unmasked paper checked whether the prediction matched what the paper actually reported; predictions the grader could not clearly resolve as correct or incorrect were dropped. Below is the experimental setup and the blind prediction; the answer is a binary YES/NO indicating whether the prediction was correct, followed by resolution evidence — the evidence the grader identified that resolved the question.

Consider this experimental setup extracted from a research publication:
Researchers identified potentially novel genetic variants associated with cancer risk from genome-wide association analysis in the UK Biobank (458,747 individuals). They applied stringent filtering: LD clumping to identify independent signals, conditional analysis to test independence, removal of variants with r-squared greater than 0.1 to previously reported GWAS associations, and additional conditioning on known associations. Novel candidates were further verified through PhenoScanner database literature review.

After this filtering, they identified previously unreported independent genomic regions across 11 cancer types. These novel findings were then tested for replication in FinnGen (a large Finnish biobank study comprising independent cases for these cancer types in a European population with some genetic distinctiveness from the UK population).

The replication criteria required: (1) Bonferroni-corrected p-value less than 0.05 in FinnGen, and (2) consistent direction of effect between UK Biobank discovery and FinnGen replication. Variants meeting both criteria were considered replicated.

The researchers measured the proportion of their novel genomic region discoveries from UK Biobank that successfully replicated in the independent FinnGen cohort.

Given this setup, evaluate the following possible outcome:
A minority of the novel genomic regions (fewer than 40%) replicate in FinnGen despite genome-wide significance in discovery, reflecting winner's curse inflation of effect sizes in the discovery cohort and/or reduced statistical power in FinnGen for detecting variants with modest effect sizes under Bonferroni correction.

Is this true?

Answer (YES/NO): NO